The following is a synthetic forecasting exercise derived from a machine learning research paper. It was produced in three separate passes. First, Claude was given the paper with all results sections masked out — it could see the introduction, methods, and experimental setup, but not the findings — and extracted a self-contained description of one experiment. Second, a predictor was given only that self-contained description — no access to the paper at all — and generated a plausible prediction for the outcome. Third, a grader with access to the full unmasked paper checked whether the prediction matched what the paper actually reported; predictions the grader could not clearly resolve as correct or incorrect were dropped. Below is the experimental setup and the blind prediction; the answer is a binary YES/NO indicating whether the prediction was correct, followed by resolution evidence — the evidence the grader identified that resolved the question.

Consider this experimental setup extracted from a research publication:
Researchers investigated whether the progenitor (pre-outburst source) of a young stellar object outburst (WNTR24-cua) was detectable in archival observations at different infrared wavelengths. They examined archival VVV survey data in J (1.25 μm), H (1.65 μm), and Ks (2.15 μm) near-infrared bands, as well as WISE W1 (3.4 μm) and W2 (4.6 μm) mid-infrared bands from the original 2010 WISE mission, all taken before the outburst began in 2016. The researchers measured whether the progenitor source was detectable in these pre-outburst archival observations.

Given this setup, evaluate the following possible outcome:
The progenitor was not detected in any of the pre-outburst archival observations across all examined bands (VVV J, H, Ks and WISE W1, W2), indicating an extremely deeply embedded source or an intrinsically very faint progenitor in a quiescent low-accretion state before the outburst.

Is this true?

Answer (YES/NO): NO